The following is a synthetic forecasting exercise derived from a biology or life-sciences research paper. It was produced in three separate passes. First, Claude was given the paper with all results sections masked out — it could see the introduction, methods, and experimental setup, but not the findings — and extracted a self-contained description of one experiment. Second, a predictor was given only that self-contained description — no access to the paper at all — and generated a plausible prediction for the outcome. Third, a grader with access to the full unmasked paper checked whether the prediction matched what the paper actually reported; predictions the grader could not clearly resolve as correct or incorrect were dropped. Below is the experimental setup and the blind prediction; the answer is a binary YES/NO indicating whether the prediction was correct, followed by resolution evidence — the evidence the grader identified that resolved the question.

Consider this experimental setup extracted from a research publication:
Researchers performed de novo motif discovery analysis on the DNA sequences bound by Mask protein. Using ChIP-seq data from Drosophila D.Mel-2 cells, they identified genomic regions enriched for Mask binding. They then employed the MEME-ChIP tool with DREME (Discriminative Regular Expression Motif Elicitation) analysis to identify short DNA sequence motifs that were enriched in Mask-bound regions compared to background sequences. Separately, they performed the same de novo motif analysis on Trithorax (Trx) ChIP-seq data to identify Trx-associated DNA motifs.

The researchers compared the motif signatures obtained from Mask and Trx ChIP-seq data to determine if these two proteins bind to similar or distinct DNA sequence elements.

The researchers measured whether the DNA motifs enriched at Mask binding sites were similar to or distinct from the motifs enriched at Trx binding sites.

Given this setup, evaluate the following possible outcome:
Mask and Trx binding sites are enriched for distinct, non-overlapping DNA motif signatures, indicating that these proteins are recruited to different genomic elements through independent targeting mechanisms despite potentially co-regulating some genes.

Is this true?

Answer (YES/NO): NO